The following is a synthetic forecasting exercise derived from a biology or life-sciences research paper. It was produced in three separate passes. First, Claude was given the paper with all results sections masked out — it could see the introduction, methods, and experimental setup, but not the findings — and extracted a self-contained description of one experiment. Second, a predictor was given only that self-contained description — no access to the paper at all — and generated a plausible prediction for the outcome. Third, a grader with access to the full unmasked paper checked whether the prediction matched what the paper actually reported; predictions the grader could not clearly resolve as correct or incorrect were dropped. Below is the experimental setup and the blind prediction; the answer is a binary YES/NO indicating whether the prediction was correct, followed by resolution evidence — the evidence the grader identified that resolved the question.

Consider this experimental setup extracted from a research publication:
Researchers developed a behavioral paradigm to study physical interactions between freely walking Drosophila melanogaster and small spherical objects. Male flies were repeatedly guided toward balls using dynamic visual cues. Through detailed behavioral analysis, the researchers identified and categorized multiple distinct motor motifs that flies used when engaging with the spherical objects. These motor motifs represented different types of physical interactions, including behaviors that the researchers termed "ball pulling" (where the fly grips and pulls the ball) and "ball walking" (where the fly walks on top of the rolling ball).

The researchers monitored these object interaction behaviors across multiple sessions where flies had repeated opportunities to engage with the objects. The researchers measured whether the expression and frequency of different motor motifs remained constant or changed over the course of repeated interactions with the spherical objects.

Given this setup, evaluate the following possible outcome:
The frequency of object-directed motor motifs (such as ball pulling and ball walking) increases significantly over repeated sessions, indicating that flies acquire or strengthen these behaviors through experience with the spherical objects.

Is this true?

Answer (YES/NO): NO